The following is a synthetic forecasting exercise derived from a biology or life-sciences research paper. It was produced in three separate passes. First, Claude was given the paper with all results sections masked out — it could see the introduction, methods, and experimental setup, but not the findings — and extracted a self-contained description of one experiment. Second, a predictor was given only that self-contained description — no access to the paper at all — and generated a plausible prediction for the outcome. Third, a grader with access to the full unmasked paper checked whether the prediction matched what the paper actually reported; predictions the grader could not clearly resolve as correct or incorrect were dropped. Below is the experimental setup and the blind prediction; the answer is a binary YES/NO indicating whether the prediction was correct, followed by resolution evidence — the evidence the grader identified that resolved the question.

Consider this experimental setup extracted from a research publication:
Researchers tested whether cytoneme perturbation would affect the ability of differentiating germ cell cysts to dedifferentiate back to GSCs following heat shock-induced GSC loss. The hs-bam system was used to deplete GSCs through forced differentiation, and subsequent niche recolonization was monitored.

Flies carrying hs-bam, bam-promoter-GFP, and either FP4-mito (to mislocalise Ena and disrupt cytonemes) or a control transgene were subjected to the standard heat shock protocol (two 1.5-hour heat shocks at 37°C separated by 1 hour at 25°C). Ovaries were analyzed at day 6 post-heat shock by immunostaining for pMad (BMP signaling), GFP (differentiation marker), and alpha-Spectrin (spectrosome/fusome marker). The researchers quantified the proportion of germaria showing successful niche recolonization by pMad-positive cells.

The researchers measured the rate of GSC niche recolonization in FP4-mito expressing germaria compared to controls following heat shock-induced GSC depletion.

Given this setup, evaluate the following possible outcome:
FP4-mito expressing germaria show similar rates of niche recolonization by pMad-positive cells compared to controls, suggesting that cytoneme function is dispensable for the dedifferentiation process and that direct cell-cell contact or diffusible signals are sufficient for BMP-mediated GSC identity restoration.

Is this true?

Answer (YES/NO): NO